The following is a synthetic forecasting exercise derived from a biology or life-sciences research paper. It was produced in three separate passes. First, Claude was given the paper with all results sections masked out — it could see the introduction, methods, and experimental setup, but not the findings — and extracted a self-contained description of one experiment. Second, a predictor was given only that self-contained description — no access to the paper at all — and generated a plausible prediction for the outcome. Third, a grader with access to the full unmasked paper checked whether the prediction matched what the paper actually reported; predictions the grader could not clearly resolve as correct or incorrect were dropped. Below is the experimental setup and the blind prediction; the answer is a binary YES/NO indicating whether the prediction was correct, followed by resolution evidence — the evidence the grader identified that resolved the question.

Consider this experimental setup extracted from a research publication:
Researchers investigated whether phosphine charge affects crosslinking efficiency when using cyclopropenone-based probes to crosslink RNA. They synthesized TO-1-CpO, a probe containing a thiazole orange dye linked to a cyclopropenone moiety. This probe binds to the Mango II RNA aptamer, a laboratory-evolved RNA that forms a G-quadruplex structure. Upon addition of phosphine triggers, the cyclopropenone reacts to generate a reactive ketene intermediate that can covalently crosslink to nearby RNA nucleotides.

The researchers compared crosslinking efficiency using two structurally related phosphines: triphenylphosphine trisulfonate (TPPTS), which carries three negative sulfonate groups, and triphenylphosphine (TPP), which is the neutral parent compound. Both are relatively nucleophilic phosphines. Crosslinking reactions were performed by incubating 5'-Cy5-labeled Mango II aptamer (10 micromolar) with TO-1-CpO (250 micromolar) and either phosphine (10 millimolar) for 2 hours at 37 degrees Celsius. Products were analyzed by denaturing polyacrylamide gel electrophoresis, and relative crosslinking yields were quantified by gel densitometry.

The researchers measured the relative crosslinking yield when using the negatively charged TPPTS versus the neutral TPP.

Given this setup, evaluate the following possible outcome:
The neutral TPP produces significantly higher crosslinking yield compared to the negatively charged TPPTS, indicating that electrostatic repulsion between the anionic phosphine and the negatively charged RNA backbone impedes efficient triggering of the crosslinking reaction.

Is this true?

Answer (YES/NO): YES